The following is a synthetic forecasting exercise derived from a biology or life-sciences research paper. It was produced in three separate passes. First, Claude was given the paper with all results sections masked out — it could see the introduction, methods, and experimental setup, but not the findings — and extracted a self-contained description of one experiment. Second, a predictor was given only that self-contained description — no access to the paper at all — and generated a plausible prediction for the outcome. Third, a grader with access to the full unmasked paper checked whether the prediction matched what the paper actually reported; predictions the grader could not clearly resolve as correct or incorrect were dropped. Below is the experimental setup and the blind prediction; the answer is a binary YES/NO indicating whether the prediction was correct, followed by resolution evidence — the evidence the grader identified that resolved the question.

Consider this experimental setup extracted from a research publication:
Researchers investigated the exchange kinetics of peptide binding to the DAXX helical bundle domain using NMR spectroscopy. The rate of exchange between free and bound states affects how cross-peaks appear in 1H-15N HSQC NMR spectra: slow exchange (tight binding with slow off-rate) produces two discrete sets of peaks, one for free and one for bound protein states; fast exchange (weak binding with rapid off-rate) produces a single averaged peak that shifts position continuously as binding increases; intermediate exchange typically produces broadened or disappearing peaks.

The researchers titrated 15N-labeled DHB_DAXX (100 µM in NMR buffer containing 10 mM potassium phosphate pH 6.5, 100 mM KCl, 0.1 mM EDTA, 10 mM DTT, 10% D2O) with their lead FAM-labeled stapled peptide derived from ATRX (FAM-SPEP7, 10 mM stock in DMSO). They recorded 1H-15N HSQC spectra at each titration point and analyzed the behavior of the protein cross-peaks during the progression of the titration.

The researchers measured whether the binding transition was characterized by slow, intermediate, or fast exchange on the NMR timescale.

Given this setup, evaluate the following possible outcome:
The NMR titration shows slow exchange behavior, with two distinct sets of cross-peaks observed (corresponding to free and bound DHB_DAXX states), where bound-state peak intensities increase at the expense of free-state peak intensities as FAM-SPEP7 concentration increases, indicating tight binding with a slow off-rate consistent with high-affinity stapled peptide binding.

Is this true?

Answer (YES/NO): YES